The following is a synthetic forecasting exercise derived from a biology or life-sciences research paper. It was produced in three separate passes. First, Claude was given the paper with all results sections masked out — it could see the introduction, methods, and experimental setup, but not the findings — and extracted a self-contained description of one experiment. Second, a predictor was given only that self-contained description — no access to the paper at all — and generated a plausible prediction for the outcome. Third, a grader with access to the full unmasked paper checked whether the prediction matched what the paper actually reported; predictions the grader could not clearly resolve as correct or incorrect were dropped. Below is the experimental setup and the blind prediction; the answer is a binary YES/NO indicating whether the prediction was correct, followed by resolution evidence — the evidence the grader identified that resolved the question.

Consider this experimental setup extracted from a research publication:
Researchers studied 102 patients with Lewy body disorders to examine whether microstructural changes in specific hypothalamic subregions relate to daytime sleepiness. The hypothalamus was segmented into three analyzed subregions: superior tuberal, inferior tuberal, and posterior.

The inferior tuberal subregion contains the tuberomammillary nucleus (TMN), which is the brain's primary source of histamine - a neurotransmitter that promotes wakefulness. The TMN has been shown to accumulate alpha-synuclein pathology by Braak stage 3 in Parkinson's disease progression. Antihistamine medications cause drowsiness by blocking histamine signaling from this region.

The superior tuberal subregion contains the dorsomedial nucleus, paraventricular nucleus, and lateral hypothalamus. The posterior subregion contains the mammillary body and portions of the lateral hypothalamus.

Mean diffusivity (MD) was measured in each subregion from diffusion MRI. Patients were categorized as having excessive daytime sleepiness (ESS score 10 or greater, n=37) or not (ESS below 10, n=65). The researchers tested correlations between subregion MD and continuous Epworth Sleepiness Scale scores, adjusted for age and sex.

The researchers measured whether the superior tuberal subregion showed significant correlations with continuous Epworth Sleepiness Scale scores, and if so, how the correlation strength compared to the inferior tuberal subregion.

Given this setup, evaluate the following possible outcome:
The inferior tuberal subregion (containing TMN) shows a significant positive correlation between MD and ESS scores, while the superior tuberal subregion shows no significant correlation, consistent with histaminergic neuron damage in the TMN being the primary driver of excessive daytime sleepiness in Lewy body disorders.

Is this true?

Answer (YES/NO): NO